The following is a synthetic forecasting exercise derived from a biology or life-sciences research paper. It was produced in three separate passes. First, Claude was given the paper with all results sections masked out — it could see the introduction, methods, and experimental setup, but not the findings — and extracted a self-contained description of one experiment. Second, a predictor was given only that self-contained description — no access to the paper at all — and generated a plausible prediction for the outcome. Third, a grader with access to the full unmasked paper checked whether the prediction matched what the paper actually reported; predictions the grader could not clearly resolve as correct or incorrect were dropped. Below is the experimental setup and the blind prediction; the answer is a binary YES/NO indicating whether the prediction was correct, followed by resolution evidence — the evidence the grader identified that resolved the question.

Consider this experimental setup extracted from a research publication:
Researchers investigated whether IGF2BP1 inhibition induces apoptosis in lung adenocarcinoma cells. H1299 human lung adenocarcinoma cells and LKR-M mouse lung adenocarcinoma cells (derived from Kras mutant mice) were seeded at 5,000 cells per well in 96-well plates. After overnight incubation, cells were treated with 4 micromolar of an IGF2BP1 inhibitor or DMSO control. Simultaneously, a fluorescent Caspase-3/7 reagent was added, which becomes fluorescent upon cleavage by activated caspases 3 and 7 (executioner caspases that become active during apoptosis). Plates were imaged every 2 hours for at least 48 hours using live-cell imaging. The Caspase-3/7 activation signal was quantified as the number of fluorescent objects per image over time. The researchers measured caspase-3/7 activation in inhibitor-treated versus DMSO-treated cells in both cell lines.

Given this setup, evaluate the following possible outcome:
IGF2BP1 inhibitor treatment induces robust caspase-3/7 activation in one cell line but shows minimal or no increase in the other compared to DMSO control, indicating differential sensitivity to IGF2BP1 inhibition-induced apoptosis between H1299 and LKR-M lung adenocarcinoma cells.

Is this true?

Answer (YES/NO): NO